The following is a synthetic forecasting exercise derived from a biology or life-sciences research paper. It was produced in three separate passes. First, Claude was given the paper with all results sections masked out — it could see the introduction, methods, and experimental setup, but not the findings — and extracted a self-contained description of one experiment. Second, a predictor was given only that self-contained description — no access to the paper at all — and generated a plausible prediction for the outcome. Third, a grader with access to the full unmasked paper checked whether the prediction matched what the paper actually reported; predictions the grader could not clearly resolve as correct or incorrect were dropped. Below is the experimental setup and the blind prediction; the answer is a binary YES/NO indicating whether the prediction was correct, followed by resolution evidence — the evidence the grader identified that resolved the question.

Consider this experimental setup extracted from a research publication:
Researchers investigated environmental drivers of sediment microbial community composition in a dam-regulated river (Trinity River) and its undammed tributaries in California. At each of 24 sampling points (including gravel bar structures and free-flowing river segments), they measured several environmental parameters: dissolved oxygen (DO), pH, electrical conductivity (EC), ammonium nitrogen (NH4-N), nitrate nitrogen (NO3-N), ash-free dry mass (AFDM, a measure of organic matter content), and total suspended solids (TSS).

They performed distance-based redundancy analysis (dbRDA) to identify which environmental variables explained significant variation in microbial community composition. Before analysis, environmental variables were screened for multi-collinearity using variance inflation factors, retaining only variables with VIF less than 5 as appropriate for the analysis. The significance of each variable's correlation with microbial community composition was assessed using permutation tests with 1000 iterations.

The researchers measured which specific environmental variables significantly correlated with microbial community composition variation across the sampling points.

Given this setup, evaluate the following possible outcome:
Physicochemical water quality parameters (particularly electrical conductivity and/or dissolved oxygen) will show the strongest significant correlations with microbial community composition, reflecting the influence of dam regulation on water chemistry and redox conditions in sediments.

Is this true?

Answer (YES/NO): NO